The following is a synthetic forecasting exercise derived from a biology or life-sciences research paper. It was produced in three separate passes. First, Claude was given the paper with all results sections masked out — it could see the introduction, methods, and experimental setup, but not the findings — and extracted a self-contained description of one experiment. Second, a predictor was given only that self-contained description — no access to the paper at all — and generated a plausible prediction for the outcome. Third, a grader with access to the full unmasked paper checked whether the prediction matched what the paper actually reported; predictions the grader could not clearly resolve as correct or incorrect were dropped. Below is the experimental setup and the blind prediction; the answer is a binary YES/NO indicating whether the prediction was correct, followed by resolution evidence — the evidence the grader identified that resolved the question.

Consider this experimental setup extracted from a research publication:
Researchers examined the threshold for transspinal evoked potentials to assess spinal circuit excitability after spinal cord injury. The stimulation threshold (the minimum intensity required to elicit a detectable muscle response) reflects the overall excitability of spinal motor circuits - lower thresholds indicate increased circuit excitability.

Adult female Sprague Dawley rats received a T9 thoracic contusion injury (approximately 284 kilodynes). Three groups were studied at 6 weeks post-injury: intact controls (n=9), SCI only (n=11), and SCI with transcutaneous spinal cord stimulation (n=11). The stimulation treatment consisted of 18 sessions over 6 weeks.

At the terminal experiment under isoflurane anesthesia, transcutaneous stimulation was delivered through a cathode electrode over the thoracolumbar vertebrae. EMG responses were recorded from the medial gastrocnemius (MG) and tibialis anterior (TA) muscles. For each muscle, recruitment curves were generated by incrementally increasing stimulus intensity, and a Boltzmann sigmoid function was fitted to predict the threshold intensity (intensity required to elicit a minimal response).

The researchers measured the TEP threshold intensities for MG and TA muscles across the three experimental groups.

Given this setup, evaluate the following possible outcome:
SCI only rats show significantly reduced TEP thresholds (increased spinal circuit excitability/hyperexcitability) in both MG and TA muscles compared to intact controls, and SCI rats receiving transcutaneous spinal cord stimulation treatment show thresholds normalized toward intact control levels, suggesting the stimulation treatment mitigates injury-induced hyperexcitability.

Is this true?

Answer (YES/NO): NO